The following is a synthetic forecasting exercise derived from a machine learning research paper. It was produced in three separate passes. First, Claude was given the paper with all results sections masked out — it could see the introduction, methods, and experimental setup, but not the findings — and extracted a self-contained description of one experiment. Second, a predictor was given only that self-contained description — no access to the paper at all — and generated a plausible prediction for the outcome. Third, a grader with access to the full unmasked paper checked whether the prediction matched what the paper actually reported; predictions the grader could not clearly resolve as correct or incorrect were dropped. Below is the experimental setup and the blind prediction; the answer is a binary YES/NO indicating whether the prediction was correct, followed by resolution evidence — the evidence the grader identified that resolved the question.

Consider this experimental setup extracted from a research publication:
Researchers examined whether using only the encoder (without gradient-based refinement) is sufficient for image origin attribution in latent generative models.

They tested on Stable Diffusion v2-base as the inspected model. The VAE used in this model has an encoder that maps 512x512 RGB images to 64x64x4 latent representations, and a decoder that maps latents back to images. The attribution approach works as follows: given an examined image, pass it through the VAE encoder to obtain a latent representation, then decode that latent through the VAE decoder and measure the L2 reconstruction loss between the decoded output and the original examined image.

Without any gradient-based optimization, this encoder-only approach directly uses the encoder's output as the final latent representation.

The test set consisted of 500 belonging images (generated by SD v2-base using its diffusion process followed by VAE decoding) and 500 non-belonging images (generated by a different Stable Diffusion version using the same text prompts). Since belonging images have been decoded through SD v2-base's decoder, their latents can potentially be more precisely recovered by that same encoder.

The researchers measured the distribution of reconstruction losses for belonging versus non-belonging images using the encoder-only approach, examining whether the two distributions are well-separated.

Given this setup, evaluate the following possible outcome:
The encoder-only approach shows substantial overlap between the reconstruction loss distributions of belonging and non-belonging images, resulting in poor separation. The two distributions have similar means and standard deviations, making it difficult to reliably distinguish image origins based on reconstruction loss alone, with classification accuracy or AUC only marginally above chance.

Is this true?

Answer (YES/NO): NO